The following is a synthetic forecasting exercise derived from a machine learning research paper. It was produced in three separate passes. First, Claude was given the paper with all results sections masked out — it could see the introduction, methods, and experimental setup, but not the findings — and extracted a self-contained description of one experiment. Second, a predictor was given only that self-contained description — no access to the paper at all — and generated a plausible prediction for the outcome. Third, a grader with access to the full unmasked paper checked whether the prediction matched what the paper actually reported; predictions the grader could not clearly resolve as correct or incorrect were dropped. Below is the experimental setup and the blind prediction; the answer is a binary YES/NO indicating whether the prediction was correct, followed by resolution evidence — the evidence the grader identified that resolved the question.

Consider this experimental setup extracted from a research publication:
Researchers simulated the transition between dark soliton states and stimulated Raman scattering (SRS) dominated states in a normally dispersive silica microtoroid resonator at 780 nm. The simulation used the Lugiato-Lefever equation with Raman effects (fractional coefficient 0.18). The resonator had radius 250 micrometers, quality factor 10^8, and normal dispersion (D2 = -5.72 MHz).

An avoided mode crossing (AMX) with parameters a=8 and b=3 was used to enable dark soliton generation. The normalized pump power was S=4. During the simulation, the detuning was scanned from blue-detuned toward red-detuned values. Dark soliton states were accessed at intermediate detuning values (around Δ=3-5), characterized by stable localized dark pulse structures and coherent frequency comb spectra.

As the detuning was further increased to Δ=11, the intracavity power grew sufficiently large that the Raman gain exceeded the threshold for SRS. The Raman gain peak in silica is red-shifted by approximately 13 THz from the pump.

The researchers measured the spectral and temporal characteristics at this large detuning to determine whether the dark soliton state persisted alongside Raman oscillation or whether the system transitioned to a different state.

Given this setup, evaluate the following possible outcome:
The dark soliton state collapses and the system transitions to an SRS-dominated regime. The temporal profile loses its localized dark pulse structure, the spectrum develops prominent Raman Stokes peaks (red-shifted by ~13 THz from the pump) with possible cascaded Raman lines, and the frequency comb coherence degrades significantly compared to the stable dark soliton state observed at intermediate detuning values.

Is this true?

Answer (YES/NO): YES